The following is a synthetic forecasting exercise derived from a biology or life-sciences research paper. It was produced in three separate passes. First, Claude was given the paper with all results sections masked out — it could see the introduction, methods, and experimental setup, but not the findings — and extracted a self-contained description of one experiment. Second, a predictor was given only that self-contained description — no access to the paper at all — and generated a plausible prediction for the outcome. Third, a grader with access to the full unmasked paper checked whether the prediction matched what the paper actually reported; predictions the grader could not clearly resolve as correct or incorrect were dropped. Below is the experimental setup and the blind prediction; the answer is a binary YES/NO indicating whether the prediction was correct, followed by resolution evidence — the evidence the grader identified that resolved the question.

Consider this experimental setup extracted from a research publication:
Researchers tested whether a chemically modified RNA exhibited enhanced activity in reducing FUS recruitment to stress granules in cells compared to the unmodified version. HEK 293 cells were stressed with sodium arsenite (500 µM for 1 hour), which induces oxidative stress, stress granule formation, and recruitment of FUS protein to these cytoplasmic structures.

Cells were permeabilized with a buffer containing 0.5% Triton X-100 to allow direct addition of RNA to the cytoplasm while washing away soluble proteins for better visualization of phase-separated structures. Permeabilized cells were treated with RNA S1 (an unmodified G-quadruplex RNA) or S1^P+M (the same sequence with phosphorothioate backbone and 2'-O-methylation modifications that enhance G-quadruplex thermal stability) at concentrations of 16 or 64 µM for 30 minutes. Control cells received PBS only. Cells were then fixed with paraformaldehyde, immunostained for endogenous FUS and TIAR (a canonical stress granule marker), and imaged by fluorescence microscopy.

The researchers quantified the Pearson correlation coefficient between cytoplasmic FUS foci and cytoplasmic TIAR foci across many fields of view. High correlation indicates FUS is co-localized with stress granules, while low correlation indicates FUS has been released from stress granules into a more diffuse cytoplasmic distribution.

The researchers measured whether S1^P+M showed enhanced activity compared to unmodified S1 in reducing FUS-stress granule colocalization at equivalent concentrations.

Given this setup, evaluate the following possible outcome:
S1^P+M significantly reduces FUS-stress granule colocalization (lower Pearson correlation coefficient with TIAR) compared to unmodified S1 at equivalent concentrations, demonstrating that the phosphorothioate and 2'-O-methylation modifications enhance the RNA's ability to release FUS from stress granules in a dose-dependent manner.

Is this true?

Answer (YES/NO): YES